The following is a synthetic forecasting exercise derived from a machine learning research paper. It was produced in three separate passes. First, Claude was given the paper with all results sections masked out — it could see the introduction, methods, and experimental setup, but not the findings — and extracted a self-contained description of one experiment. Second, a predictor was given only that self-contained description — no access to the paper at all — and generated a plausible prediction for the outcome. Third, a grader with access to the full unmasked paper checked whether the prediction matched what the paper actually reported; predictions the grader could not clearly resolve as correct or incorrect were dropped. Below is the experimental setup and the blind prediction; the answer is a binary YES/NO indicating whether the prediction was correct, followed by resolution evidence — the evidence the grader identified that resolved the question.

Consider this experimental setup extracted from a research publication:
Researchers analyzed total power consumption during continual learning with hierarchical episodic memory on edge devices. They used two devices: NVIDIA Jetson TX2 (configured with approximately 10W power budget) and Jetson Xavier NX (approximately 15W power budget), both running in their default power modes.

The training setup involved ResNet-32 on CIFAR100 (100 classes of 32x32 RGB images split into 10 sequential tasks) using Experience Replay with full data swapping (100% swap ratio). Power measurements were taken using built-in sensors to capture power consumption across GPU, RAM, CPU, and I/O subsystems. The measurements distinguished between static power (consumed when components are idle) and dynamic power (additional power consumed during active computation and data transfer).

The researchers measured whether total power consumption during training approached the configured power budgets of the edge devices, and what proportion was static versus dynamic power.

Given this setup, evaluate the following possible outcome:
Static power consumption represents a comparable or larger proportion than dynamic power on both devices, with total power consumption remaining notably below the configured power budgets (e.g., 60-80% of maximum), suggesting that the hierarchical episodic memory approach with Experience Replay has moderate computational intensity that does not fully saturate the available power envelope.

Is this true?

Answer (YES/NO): NO